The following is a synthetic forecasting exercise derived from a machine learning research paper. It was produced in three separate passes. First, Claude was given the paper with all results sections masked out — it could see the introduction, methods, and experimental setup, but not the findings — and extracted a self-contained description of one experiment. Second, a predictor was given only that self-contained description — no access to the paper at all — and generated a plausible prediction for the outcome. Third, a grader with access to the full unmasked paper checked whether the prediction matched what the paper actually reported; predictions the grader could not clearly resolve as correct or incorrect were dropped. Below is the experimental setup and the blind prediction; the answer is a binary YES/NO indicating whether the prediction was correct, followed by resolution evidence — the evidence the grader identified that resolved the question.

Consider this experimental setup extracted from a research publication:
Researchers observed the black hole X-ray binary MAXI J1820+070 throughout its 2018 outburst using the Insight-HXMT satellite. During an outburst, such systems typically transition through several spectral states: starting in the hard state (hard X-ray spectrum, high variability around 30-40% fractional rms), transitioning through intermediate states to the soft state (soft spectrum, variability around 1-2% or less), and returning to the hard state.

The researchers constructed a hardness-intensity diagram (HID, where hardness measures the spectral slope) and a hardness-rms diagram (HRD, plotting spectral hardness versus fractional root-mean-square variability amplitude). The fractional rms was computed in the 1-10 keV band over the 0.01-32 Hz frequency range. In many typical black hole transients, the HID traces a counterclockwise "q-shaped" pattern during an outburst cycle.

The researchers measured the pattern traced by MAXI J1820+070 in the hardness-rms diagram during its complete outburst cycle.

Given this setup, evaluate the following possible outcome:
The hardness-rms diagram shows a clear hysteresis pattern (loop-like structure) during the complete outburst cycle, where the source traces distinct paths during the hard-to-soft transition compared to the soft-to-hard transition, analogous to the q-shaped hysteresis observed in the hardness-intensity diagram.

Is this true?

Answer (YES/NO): NO